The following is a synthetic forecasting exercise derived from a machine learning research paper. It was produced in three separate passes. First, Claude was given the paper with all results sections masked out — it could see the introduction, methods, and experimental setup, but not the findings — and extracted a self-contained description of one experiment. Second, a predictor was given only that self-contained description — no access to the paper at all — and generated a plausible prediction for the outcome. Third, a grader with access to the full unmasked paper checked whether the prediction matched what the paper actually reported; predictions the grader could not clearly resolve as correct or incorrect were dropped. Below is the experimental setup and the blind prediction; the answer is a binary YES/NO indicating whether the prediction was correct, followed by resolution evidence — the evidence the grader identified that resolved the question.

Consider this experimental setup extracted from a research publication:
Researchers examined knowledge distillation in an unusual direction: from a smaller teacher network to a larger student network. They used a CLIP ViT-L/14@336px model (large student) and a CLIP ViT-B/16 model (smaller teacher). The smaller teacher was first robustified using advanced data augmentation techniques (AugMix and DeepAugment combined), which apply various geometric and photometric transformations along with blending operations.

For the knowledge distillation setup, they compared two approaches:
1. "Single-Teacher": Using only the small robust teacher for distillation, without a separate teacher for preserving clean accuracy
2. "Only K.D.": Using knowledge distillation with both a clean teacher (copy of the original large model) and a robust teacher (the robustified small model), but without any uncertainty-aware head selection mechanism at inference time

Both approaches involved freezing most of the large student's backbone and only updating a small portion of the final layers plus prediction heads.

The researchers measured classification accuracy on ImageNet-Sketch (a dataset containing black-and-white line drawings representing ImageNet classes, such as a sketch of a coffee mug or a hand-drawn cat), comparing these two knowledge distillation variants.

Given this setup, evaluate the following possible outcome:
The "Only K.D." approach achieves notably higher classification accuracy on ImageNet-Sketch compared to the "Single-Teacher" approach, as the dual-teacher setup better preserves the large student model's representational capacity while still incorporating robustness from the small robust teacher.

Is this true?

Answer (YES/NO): YES